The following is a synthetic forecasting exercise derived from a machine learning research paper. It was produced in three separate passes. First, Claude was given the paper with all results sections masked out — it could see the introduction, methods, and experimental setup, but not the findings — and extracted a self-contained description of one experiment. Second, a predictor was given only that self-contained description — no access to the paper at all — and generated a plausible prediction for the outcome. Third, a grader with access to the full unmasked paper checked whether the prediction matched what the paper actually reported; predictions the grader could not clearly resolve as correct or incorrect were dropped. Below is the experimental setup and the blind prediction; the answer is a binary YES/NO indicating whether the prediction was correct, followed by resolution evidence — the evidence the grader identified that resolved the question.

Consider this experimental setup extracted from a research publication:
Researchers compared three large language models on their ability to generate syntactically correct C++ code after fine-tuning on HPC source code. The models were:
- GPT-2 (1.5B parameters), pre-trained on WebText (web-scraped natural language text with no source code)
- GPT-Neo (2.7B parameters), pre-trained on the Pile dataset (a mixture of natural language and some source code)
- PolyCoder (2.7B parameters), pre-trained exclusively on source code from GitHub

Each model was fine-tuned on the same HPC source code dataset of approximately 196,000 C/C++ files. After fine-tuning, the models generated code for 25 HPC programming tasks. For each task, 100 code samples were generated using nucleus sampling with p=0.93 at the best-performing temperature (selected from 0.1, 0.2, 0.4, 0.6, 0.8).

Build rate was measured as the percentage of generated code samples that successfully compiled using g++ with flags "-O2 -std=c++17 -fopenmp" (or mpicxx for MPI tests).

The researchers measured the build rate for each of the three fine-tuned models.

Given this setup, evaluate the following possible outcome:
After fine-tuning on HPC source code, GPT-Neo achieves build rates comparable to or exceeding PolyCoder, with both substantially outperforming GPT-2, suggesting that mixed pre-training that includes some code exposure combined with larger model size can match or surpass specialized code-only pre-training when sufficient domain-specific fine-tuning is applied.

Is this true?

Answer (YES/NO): NO